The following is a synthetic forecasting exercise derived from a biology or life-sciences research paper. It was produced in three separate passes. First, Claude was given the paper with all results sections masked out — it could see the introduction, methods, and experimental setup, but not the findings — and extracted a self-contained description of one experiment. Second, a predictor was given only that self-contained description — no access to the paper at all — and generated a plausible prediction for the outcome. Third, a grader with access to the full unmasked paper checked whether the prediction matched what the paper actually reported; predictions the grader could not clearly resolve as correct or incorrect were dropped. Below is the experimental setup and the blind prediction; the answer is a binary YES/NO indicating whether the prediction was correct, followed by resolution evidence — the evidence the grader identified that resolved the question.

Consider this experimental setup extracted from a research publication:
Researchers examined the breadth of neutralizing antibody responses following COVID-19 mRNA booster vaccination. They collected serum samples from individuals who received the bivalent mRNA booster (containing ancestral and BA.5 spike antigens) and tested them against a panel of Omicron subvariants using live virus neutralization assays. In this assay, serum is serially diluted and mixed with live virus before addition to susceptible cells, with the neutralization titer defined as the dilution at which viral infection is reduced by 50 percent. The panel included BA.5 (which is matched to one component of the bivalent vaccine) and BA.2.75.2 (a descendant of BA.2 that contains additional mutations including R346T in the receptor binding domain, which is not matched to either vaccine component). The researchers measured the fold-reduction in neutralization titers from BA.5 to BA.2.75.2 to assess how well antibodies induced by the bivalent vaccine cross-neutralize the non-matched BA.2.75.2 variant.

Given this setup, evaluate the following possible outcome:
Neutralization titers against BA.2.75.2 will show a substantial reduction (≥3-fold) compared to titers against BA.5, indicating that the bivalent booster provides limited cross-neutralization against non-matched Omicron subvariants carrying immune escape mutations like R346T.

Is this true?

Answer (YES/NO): NO